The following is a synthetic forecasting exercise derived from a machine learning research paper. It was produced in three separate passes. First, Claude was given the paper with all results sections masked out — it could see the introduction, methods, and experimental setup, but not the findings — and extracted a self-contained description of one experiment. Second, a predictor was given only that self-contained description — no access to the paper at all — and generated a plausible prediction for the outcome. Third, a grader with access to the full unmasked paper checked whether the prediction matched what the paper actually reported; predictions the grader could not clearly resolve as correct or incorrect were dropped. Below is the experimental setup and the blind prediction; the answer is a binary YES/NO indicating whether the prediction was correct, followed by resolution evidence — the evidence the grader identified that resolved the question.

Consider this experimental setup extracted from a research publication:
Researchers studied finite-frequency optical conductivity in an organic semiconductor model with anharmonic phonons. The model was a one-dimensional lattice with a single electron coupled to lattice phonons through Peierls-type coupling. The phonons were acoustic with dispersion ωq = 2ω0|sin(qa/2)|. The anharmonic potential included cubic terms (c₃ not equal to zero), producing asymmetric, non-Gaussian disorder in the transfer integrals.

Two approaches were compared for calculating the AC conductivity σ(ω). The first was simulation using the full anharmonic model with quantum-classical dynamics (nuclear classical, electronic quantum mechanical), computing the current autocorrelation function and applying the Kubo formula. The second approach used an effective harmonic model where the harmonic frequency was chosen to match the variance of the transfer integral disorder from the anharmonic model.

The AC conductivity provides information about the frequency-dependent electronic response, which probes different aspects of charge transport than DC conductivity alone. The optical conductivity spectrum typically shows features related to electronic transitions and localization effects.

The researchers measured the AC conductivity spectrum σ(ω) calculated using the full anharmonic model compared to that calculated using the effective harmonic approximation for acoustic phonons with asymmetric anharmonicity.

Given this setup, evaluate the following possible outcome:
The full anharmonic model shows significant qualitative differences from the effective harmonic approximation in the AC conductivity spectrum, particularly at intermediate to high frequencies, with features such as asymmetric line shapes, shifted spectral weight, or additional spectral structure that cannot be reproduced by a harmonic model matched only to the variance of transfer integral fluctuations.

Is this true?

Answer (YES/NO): NO